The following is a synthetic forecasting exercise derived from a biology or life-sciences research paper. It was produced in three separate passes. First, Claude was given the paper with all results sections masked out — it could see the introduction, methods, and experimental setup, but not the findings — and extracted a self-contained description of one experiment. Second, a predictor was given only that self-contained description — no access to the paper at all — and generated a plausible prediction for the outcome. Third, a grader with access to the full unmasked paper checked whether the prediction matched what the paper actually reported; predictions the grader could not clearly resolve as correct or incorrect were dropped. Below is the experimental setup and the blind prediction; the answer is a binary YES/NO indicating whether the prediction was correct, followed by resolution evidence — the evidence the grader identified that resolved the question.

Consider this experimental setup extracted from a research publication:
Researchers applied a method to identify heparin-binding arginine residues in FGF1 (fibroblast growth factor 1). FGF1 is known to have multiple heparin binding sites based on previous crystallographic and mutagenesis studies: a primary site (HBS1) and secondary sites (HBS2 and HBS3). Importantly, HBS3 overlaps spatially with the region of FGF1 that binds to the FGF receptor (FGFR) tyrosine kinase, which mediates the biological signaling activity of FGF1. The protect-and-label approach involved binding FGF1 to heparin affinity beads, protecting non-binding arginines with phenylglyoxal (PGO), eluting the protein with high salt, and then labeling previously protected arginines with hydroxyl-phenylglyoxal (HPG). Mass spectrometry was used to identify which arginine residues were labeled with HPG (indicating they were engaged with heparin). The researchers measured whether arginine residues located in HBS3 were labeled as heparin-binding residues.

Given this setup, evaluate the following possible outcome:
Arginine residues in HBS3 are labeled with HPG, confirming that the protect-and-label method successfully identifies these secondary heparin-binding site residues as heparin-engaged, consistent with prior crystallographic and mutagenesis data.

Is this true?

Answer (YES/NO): NO